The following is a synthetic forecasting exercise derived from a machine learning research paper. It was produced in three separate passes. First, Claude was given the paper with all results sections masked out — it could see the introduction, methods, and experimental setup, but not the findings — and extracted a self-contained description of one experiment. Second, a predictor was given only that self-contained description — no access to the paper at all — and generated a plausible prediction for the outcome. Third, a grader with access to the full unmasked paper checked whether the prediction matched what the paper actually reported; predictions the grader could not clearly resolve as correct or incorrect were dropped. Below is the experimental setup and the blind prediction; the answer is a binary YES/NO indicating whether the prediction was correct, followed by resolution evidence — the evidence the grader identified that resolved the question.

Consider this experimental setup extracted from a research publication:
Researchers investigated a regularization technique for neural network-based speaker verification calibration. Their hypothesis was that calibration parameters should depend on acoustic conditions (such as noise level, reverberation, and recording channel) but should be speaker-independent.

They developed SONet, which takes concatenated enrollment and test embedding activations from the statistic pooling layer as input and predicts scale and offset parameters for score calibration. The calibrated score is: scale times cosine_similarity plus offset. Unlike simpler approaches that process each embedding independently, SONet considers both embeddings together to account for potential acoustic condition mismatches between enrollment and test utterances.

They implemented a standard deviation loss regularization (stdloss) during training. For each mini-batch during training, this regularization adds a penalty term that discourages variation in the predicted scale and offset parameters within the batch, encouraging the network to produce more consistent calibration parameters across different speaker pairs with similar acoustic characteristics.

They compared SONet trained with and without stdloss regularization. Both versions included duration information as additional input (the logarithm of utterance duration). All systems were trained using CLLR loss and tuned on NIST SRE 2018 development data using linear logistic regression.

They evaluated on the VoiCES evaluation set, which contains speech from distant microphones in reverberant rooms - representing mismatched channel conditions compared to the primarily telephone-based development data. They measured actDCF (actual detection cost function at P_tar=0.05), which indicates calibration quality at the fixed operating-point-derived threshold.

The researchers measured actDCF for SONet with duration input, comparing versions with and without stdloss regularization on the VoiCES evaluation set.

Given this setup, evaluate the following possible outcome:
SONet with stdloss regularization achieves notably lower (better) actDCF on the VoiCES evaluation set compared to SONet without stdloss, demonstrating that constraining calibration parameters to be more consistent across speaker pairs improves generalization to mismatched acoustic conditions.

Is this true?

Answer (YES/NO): NO